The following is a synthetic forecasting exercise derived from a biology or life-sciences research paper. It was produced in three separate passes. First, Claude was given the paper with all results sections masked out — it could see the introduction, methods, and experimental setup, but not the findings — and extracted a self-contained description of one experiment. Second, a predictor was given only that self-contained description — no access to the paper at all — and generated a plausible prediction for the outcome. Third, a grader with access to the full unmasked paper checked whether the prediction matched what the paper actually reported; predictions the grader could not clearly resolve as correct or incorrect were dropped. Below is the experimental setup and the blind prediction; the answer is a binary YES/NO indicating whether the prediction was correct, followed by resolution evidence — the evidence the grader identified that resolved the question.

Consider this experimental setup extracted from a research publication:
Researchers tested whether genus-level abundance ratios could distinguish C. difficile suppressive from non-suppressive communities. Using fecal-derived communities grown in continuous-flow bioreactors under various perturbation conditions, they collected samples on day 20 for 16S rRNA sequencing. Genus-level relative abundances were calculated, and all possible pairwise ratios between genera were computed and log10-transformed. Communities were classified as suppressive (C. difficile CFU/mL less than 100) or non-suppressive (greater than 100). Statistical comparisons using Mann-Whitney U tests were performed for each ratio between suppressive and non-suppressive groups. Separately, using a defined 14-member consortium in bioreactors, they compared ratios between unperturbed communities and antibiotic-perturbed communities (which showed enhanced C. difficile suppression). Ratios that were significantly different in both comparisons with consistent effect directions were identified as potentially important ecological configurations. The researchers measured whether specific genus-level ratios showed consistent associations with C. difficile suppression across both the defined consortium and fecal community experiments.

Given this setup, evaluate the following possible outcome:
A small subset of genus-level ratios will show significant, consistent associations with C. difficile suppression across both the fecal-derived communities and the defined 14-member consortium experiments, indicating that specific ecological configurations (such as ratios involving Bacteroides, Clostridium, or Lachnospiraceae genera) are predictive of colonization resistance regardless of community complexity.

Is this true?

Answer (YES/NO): YES